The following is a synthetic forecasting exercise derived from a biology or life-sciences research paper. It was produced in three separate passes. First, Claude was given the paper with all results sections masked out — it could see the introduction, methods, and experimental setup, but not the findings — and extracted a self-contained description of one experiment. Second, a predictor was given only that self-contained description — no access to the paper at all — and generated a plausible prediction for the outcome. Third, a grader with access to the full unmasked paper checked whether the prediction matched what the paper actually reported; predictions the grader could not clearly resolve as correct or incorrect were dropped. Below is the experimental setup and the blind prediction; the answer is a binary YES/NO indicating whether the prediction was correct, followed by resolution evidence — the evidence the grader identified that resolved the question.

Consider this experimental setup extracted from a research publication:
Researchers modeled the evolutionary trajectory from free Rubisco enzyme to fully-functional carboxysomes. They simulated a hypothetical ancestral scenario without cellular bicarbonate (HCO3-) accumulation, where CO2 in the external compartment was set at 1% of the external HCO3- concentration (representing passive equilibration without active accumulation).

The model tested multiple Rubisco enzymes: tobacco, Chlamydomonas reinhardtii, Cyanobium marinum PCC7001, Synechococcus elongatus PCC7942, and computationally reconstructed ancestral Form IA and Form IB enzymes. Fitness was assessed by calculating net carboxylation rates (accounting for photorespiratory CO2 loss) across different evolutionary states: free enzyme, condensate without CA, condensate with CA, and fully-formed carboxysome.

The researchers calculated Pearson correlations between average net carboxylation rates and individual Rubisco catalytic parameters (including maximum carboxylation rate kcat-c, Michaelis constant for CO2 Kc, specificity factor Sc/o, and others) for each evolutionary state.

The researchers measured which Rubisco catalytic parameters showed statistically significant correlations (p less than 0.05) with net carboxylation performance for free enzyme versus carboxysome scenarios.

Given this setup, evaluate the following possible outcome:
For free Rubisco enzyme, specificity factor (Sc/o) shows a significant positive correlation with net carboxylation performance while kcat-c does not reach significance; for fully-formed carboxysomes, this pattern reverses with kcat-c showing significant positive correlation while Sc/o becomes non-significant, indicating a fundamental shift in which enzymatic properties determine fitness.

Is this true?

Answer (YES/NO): YES